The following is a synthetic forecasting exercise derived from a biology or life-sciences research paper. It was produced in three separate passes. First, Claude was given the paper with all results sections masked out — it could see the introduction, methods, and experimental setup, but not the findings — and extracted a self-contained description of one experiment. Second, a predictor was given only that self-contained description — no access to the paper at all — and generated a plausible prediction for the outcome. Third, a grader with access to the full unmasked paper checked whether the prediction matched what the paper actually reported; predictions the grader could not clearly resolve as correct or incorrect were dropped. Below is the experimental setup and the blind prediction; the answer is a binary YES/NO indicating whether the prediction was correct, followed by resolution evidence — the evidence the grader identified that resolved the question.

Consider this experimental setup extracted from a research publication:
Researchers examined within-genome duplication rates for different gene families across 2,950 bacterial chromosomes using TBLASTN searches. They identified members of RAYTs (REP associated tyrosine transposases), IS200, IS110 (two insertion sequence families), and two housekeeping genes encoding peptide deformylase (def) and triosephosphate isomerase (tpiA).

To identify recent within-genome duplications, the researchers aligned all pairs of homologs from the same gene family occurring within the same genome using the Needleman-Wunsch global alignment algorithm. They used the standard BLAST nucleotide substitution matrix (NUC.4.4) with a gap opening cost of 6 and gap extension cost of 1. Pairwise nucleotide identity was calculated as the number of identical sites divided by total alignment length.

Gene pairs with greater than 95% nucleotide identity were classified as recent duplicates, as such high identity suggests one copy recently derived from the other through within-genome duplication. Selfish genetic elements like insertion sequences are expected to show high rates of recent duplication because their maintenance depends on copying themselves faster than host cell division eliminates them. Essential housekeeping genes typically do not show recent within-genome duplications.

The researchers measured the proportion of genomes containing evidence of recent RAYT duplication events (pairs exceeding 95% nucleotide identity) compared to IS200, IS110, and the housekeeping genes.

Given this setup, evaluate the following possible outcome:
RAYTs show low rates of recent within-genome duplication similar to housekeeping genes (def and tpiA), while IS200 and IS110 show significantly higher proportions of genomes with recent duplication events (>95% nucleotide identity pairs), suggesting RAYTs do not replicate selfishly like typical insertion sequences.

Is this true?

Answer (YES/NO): NO